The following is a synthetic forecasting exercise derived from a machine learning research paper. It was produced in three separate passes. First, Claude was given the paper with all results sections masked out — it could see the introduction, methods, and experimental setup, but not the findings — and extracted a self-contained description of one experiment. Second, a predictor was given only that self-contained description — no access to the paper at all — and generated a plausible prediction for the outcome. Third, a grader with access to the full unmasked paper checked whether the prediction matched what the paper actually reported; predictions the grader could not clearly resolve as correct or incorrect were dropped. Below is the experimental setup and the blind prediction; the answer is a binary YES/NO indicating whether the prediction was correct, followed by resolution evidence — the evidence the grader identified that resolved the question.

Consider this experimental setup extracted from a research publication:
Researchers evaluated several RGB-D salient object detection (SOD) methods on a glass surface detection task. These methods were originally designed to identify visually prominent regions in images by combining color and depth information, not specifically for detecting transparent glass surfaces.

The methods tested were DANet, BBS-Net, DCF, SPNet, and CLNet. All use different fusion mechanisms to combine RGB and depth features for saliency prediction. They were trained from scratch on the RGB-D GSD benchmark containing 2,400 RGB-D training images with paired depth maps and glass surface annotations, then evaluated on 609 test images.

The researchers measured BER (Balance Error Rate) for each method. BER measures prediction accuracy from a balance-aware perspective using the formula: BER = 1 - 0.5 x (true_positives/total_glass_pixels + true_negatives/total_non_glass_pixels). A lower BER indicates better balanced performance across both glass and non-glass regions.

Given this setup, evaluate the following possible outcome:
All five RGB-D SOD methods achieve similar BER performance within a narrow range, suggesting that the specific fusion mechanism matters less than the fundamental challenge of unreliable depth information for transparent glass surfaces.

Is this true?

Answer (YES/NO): NO